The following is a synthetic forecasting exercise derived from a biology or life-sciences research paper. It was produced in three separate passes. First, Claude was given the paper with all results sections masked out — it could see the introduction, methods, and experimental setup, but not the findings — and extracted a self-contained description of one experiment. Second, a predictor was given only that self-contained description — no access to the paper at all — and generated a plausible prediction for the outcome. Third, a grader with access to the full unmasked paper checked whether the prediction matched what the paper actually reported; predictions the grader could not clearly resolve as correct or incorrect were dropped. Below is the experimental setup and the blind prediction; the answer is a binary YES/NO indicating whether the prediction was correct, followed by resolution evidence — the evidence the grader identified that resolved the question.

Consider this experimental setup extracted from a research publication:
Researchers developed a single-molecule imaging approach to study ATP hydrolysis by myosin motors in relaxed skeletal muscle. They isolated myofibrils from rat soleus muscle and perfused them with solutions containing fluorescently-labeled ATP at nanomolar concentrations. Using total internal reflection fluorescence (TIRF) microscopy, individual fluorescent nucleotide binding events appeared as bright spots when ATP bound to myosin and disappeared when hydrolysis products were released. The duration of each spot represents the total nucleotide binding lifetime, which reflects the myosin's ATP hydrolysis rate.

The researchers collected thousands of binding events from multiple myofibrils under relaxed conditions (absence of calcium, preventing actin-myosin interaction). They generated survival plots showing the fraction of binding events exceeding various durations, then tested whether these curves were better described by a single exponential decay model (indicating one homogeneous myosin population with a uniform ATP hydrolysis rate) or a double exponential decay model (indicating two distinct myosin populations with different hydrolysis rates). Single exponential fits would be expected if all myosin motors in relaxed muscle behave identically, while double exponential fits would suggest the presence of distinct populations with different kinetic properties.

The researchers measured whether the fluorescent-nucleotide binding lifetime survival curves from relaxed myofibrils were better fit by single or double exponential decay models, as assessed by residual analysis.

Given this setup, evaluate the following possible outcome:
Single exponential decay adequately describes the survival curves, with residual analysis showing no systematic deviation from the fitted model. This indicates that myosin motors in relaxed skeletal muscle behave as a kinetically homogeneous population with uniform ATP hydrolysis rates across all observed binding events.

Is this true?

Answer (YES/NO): NO